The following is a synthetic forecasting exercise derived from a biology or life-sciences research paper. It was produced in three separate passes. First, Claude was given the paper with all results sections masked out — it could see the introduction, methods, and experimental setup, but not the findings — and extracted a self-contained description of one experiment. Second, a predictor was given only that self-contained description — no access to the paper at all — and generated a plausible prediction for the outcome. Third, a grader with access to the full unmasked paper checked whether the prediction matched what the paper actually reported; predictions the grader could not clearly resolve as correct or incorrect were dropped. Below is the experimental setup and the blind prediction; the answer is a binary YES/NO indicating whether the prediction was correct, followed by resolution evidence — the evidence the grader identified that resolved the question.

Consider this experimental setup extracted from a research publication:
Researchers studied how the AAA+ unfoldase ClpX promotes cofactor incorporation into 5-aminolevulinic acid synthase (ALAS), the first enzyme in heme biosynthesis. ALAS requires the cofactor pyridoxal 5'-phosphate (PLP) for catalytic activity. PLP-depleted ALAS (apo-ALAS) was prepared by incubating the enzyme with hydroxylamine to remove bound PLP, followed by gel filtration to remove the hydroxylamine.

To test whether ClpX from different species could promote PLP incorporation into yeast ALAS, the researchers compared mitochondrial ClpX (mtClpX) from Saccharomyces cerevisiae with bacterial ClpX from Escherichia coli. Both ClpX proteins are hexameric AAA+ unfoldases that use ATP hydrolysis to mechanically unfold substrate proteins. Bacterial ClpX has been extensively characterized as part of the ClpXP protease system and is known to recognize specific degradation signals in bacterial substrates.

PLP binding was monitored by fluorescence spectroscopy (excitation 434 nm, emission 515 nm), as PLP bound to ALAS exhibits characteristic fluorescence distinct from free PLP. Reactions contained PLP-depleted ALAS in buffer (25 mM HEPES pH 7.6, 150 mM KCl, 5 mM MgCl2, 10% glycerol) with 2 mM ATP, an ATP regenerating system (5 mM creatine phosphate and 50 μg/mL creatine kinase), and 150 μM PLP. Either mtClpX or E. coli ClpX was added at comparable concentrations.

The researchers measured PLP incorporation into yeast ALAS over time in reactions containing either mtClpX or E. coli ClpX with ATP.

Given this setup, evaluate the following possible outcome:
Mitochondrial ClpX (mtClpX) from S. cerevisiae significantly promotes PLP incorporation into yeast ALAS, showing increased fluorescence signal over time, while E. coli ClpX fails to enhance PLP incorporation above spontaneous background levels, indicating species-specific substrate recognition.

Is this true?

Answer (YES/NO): YES